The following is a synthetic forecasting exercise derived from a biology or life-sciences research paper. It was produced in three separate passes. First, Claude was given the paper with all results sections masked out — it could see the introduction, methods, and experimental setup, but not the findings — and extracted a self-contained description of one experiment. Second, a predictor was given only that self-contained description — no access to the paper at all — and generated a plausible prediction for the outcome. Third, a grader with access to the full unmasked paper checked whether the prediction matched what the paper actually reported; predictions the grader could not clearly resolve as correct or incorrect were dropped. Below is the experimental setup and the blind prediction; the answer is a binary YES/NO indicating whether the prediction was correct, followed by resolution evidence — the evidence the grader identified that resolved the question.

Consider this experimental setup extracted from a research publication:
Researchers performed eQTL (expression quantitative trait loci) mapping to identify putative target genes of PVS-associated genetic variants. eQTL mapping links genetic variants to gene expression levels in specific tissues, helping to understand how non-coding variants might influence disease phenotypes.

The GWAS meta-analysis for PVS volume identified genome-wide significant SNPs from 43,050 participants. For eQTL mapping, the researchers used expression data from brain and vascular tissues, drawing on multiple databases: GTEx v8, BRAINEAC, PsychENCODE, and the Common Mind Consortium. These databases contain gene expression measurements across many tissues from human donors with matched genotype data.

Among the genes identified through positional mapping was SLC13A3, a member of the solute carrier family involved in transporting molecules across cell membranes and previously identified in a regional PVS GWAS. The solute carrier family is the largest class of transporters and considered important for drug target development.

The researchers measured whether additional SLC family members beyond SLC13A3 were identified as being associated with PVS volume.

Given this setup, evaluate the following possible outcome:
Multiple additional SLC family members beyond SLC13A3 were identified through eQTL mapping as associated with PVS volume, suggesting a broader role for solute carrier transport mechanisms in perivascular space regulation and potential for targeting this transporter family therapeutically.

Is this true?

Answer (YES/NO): NO